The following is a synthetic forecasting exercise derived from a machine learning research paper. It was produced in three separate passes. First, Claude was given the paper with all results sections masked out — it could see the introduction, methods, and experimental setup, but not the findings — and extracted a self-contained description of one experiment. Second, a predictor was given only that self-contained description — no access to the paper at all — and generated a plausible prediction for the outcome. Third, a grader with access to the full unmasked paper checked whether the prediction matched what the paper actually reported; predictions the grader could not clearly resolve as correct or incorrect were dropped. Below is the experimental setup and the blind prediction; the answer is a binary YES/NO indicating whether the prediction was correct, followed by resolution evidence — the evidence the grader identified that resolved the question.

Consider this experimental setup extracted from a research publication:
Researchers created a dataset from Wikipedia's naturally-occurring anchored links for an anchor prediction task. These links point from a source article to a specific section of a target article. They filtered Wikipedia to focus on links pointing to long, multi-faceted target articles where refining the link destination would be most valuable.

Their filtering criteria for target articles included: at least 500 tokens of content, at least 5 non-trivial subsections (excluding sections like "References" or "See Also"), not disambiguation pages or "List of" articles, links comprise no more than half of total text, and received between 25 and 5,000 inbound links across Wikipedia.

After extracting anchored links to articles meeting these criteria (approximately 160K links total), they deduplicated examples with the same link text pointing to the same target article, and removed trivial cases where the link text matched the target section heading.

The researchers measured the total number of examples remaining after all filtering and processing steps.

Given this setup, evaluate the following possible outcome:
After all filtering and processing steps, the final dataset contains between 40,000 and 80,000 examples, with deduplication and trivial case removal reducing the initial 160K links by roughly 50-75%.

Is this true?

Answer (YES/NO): NO